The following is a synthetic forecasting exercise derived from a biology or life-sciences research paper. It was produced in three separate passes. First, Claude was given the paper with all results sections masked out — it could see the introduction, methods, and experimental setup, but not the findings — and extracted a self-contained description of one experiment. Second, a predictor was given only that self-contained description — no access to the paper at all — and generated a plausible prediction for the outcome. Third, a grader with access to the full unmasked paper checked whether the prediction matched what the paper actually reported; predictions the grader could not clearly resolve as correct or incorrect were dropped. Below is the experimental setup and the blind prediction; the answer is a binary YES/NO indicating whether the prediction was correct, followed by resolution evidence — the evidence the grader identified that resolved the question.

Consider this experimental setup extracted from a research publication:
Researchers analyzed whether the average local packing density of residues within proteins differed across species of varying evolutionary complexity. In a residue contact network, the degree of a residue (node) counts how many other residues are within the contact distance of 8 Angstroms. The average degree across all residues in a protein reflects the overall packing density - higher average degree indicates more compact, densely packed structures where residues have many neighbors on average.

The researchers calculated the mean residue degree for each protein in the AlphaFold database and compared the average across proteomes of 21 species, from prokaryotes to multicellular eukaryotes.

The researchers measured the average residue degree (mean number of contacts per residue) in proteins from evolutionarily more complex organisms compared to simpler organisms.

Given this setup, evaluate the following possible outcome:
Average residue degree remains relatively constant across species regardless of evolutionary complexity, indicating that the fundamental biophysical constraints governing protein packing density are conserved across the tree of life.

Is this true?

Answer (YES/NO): NO